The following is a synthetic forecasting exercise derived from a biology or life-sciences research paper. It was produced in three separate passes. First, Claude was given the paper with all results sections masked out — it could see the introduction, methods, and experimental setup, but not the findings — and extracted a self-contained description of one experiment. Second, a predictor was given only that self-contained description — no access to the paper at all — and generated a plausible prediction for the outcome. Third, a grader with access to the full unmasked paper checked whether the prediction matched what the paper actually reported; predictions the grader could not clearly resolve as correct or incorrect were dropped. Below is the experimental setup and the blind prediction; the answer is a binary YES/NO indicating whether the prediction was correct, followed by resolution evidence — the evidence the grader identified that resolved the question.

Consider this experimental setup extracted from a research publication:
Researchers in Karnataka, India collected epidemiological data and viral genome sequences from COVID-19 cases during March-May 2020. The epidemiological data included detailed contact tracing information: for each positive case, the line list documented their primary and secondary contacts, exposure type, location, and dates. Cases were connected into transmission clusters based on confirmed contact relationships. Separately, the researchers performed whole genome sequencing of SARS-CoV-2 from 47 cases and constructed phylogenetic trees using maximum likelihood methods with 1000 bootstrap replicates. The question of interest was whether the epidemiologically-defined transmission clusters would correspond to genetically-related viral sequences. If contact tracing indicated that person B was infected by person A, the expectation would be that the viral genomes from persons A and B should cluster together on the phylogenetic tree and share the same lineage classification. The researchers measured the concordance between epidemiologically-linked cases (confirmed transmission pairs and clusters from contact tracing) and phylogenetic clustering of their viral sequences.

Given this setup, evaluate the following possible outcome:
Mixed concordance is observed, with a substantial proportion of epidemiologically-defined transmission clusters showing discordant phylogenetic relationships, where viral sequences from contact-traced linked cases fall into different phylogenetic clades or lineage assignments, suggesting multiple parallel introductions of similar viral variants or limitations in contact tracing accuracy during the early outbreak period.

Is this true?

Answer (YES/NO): NO